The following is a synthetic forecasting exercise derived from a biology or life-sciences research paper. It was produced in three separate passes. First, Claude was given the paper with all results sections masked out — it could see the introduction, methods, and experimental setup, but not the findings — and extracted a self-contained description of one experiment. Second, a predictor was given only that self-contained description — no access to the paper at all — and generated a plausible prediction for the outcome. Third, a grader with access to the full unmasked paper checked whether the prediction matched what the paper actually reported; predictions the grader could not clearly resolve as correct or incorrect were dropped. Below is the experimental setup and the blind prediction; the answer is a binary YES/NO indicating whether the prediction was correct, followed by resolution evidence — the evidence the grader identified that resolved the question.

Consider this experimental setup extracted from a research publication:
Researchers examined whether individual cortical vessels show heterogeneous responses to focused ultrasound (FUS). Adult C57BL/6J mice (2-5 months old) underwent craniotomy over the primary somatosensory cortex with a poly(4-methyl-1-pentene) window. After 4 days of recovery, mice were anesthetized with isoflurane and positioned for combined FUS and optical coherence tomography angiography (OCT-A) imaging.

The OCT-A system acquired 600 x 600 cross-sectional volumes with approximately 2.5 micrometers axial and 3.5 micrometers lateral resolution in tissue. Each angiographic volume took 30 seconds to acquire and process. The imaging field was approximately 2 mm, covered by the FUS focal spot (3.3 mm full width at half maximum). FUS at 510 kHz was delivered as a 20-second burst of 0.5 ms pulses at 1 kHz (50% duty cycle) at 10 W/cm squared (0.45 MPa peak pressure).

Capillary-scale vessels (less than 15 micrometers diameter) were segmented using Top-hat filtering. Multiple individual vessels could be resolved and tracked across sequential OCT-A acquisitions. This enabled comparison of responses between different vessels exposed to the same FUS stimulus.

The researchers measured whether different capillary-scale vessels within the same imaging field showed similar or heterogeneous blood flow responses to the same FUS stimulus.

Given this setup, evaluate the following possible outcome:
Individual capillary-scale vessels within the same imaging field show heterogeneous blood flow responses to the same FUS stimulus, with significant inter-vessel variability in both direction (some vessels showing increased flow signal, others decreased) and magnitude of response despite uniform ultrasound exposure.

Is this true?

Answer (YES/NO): NO